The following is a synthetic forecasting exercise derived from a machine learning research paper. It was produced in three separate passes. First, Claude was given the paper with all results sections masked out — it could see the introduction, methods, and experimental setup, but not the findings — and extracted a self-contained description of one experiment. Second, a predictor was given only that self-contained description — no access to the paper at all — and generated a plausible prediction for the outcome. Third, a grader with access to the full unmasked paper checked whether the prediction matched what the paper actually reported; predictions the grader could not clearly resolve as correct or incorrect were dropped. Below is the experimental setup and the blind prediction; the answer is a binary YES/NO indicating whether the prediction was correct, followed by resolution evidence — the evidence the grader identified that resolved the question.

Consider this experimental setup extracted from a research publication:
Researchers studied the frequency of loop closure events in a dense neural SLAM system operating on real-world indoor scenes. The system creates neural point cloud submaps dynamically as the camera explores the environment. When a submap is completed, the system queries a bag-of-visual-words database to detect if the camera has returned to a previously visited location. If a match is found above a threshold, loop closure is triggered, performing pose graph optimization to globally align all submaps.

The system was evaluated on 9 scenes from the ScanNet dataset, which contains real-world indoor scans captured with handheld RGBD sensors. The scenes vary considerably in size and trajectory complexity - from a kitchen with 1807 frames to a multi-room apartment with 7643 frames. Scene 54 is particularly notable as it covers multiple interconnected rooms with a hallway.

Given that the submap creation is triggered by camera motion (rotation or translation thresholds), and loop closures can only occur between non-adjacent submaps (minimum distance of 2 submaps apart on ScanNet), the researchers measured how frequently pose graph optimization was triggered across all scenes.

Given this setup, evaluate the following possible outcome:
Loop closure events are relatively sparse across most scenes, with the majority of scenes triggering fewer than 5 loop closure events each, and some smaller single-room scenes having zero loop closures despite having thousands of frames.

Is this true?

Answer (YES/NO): NO